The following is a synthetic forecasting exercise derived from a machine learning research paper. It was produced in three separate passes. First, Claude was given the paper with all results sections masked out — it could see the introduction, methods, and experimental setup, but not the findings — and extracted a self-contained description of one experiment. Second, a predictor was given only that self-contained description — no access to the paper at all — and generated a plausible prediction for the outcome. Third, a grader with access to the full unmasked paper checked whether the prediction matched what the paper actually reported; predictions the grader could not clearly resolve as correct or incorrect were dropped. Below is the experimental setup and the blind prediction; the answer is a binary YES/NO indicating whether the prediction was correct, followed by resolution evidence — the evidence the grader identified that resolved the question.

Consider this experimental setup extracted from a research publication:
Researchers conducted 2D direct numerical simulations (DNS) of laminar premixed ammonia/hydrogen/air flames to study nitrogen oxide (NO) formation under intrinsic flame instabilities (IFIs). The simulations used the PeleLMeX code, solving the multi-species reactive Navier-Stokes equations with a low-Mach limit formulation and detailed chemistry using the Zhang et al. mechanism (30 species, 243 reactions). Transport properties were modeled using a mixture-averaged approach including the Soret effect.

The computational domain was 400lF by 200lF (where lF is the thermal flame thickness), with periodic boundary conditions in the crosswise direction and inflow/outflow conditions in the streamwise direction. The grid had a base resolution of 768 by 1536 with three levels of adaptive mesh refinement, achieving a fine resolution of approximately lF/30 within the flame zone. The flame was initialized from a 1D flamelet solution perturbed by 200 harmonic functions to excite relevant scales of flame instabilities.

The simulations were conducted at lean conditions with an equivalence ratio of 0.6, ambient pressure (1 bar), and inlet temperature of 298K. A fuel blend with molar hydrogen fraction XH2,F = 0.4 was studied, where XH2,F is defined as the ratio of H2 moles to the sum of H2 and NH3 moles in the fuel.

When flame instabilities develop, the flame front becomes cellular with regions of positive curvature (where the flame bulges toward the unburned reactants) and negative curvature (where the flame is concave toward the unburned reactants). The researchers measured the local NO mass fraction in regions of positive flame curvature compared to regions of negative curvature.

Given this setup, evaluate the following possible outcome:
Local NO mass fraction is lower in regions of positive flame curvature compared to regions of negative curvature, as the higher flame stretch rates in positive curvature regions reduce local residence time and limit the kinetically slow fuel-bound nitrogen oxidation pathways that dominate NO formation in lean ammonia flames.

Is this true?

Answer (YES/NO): NO